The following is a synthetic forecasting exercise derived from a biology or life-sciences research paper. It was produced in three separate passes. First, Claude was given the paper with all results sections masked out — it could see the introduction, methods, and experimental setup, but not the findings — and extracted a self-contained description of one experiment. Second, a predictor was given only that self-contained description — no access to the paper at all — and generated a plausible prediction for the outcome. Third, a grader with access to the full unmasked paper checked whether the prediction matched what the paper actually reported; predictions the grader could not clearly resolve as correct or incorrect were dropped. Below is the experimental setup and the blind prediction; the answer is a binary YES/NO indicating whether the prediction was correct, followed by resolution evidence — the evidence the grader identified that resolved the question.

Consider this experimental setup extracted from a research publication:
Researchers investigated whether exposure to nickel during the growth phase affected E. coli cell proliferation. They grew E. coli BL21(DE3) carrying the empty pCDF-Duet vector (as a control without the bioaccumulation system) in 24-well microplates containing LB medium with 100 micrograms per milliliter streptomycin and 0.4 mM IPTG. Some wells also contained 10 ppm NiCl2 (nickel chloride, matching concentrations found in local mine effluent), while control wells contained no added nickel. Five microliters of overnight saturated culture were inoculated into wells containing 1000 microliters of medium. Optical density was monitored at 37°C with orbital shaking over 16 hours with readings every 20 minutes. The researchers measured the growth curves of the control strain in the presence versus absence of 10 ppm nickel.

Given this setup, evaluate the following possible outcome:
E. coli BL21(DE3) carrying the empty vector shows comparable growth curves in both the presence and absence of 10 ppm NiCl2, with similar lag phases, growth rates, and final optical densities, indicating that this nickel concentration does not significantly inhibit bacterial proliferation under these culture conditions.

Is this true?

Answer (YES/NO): YES